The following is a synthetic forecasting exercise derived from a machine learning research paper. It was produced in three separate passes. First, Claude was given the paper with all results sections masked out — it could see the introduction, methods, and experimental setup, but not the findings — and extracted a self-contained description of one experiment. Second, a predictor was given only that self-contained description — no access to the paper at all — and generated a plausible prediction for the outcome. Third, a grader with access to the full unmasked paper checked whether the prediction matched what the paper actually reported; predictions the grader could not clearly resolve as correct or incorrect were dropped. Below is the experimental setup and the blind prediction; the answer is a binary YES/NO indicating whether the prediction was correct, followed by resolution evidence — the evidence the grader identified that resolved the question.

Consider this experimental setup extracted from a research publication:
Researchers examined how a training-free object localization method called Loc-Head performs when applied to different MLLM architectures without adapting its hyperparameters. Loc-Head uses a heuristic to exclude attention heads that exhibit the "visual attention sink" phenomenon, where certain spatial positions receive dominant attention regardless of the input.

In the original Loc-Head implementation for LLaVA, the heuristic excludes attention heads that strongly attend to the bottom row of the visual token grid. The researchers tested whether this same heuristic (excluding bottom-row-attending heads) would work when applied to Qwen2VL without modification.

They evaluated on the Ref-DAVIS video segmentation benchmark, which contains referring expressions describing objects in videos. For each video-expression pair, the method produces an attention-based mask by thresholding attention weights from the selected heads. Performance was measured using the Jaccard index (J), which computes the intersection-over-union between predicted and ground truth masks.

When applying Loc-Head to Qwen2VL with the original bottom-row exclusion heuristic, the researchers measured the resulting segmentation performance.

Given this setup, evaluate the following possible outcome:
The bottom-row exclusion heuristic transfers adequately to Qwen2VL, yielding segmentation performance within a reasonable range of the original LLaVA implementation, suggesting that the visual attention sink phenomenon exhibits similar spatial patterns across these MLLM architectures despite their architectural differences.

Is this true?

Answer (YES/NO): NO